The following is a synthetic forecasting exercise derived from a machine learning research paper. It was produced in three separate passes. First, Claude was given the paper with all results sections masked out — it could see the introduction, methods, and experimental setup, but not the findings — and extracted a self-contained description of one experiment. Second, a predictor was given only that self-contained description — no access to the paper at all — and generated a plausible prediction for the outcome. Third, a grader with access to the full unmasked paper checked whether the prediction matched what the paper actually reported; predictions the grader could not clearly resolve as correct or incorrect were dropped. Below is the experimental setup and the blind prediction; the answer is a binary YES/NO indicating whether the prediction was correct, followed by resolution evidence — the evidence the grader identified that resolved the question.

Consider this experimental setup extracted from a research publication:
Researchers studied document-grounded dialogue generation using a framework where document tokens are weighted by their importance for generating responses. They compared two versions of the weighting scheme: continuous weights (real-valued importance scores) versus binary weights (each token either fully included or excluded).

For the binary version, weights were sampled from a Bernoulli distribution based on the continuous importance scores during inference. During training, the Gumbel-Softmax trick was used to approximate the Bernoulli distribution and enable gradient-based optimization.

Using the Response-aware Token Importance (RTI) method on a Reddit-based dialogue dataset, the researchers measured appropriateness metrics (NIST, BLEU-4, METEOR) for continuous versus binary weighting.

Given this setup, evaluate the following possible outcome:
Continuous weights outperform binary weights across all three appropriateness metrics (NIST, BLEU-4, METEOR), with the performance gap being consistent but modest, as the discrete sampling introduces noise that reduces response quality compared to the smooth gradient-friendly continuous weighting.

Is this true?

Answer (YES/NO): NO